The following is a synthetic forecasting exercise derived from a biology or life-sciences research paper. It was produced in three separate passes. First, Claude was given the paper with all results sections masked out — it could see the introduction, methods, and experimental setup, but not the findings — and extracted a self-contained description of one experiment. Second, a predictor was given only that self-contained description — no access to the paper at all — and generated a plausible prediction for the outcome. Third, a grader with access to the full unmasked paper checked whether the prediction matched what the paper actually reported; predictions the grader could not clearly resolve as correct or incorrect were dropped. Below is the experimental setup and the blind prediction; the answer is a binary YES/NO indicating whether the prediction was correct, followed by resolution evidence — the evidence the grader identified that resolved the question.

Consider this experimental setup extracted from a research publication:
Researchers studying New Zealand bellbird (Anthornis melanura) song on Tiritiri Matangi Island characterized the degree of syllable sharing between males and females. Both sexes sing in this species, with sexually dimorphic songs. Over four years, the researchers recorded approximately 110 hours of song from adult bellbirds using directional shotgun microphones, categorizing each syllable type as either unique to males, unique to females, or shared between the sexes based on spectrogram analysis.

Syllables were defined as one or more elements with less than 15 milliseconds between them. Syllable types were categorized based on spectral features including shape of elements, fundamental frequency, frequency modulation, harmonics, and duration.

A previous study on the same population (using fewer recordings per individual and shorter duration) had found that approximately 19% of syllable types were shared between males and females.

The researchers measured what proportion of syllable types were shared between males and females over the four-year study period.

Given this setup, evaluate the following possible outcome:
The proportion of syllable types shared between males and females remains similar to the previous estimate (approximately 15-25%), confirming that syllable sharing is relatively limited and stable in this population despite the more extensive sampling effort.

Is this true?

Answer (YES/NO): NO